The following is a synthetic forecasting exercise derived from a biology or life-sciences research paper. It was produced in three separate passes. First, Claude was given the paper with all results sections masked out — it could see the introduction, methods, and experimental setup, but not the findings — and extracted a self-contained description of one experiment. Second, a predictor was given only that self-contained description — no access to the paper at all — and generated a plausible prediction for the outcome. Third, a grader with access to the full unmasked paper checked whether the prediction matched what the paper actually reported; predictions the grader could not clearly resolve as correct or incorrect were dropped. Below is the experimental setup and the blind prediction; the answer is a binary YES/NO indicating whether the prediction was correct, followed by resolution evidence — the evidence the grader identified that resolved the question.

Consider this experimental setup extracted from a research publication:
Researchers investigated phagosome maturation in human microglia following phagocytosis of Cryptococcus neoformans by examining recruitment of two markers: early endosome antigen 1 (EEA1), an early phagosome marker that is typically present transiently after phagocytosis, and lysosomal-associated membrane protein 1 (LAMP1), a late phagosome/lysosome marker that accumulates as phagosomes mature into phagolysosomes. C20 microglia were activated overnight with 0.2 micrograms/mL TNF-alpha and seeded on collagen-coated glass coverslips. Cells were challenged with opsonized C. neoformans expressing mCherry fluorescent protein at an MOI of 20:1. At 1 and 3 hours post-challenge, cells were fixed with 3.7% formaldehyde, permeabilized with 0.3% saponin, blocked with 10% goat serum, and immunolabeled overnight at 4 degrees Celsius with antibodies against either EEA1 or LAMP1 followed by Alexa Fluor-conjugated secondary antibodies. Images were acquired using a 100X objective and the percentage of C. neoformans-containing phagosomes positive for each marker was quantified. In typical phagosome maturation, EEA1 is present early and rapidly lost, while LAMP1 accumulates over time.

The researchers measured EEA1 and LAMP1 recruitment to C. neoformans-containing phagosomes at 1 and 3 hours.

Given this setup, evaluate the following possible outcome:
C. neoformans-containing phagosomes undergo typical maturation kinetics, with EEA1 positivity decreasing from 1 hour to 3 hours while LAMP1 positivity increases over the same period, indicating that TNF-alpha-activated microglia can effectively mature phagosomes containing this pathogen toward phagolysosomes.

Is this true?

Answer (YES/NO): NO